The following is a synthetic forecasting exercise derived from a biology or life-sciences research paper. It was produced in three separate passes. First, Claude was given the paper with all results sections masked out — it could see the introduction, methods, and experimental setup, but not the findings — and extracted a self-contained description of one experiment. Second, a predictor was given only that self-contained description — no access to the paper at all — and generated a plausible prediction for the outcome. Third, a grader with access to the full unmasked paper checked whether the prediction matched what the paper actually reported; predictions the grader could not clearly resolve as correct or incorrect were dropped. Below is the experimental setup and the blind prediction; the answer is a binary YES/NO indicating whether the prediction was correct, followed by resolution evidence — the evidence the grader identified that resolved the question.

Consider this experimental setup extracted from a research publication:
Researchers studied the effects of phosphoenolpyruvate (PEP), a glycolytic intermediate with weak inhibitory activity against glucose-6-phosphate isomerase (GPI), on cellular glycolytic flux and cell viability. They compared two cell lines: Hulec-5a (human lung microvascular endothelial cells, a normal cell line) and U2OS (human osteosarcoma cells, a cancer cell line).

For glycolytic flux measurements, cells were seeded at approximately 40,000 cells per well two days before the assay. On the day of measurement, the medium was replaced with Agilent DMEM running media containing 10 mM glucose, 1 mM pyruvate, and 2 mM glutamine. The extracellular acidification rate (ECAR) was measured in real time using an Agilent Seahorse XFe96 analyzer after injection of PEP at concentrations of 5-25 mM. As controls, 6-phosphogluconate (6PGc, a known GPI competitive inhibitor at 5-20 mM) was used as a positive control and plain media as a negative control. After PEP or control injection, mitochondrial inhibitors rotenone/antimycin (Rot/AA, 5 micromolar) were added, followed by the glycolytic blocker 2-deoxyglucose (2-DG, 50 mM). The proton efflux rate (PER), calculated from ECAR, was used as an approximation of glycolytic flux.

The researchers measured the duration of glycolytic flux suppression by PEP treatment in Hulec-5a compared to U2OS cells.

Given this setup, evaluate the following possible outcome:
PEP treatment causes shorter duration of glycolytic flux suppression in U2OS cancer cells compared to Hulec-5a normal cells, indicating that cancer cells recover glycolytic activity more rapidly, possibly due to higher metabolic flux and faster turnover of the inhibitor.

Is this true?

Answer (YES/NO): NO